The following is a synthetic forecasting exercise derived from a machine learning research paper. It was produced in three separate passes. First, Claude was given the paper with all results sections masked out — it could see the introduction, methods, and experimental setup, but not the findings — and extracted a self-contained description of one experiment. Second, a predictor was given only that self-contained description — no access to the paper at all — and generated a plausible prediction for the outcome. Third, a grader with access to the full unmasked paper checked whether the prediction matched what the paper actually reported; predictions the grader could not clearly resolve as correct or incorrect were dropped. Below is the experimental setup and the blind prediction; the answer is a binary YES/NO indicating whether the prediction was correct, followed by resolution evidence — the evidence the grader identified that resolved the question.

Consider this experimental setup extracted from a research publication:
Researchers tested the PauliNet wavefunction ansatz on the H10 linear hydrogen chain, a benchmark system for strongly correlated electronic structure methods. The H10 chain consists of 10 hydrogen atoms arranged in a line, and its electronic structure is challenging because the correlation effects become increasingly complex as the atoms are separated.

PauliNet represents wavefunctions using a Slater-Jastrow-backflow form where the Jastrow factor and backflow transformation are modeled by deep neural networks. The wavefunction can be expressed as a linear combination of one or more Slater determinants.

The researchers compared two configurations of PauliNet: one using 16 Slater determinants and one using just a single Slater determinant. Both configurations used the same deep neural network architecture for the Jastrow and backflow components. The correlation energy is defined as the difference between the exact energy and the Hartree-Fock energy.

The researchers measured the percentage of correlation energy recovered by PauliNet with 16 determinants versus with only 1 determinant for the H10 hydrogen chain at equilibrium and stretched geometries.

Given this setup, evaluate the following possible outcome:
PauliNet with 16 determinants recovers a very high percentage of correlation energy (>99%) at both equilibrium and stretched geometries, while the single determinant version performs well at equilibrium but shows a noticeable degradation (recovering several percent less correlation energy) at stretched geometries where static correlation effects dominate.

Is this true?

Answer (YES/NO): NO